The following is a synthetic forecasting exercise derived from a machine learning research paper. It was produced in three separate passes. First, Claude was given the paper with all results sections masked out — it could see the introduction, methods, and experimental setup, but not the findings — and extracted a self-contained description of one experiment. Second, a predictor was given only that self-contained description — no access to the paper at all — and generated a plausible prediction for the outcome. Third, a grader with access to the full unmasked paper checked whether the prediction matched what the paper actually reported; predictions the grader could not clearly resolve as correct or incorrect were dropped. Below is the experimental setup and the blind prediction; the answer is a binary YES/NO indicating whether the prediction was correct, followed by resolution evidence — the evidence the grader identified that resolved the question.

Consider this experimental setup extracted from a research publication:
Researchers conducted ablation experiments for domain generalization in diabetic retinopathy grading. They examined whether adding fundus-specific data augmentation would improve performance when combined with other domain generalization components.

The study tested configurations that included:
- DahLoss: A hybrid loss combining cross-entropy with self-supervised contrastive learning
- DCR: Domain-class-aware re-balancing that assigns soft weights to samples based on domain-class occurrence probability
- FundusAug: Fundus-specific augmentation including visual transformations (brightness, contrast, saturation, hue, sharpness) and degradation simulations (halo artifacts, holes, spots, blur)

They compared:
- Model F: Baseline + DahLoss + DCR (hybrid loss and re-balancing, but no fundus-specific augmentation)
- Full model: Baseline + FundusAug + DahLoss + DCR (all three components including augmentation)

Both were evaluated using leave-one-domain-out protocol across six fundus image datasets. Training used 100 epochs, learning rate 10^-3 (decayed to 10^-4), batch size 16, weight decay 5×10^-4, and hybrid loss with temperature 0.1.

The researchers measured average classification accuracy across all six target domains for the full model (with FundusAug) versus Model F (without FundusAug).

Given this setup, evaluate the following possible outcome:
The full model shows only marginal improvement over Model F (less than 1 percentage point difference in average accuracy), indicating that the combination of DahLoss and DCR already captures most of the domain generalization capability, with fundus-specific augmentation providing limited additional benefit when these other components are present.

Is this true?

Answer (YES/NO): NO